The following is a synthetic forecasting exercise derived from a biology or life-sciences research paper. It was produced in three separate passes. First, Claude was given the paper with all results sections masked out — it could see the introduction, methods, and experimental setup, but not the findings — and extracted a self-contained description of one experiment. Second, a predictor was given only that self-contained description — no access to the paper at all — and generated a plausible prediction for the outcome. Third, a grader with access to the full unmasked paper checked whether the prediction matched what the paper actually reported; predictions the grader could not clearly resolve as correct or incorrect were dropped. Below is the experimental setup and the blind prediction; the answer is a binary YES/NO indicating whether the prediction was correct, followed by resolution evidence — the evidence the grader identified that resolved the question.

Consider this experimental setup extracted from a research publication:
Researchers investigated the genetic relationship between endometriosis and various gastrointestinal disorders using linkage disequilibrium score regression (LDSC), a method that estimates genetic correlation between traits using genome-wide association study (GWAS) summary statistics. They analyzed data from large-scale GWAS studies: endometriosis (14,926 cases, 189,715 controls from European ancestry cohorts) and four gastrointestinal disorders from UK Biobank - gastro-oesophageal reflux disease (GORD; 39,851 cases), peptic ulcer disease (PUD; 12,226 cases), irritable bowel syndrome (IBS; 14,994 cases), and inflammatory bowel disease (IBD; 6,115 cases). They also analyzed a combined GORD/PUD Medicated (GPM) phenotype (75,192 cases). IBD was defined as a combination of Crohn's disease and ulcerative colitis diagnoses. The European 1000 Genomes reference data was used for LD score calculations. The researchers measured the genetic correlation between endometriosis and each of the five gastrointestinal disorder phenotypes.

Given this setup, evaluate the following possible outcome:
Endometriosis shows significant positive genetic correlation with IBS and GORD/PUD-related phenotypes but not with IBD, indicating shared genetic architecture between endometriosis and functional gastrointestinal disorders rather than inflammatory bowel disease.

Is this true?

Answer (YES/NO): YES